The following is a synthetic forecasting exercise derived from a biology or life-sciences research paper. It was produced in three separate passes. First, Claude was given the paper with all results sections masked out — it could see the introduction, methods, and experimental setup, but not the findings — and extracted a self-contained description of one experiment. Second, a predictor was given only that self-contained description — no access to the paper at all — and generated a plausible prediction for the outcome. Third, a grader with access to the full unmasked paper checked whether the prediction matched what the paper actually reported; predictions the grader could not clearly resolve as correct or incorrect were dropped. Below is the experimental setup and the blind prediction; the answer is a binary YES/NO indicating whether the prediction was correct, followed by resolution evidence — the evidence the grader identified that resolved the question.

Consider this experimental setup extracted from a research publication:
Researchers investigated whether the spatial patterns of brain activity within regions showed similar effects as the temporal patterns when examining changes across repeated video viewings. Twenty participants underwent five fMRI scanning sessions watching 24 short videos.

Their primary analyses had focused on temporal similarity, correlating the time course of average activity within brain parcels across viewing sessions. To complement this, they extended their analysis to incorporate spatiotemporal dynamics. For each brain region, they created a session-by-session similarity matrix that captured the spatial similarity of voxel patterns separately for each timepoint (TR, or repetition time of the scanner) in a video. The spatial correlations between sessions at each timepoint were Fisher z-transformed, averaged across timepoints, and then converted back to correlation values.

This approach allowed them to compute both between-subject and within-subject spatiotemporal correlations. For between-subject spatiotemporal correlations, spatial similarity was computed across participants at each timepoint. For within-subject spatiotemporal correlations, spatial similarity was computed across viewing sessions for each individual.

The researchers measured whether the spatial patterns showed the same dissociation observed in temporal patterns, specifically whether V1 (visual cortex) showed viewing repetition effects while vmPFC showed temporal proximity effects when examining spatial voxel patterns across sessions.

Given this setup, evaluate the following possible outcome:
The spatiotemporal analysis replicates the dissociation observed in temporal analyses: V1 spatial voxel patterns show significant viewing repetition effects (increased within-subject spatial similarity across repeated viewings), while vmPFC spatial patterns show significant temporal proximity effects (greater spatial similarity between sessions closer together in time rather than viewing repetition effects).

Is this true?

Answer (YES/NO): NO